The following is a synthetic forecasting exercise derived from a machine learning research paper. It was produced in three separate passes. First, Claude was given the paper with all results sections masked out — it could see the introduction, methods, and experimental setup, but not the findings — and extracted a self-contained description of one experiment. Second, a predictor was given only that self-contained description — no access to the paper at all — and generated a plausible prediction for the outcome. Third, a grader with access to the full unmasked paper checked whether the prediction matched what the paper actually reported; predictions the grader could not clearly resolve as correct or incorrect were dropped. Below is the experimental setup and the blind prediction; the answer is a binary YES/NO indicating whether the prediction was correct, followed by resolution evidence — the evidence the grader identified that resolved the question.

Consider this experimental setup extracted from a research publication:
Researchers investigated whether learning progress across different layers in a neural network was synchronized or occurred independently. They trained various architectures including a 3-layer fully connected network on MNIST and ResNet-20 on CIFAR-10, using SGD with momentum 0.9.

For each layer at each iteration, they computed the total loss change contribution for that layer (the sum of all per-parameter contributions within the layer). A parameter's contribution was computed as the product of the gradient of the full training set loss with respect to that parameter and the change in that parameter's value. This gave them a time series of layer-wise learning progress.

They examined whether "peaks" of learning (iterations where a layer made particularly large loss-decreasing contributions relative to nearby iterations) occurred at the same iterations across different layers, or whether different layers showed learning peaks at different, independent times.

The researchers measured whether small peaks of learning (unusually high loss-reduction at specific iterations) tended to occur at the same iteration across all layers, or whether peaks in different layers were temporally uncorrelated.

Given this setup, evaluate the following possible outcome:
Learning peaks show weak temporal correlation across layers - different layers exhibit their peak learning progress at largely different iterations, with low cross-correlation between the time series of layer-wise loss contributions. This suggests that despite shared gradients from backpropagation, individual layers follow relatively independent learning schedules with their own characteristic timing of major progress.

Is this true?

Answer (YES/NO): NO